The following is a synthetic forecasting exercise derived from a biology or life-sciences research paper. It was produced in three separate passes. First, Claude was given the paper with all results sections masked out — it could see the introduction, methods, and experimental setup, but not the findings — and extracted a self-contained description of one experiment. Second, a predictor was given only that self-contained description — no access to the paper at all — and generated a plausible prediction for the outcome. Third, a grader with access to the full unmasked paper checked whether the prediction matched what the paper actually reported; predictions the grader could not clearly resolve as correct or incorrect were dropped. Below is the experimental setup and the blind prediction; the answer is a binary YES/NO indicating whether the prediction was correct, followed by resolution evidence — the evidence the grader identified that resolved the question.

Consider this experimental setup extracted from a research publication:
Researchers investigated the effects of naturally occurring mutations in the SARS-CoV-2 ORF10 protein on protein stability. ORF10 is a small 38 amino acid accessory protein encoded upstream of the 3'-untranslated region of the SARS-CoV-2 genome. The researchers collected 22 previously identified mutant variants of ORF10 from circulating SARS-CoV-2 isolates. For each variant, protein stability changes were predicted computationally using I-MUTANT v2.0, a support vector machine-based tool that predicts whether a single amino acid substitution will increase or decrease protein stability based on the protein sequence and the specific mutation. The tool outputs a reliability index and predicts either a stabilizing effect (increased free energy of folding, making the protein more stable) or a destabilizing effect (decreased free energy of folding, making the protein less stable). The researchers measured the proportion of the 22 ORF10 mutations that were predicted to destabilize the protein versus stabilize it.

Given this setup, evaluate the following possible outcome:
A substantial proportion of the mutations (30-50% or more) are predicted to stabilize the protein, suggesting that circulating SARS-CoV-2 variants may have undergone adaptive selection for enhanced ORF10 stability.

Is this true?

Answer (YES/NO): NO